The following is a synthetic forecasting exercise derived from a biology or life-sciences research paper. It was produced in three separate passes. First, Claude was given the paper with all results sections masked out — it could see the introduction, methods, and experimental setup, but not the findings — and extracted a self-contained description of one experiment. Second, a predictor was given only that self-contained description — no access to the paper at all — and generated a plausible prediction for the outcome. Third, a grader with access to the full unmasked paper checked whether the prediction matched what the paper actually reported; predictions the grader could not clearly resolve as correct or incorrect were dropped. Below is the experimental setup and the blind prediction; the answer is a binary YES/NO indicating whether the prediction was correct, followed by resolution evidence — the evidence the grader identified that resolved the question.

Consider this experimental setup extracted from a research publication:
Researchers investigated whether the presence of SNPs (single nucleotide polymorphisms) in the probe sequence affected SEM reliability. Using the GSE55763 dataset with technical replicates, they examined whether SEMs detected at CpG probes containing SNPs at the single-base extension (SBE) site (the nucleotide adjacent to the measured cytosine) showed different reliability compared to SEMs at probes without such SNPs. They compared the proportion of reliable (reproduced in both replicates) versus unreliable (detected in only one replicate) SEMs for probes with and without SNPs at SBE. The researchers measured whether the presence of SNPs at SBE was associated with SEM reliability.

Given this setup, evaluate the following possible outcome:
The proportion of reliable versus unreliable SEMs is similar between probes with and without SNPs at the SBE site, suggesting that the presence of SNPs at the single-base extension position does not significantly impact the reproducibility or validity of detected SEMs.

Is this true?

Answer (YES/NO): NO